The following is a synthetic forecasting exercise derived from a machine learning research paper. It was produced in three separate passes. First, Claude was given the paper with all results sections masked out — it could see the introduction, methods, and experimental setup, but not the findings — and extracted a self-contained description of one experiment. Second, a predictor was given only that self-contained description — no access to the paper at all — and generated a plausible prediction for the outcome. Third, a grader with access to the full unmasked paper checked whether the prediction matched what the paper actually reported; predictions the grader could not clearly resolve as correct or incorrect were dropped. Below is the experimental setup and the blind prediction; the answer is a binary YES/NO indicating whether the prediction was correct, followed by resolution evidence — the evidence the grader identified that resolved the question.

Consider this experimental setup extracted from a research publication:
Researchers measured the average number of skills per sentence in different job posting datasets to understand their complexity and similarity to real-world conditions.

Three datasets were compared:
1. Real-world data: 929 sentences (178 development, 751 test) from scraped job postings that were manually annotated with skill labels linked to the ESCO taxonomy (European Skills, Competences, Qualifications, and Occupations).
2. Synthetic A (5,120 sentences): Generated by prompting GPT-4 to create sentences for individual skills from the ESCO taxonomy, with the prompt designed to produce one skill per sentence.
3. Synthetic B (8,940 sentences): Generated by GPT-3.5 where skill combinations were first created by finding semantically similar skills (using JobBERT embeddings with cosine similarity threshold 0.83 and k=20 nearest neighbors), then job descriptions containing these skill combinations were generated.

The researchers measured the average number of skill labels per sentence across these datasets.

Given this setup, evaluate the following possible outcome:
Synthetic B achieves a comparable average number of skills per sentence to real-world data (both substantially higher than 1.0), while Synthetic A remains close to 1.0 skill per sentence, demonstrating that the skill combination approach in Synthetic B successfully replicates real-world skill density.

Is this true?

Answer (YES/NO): YES